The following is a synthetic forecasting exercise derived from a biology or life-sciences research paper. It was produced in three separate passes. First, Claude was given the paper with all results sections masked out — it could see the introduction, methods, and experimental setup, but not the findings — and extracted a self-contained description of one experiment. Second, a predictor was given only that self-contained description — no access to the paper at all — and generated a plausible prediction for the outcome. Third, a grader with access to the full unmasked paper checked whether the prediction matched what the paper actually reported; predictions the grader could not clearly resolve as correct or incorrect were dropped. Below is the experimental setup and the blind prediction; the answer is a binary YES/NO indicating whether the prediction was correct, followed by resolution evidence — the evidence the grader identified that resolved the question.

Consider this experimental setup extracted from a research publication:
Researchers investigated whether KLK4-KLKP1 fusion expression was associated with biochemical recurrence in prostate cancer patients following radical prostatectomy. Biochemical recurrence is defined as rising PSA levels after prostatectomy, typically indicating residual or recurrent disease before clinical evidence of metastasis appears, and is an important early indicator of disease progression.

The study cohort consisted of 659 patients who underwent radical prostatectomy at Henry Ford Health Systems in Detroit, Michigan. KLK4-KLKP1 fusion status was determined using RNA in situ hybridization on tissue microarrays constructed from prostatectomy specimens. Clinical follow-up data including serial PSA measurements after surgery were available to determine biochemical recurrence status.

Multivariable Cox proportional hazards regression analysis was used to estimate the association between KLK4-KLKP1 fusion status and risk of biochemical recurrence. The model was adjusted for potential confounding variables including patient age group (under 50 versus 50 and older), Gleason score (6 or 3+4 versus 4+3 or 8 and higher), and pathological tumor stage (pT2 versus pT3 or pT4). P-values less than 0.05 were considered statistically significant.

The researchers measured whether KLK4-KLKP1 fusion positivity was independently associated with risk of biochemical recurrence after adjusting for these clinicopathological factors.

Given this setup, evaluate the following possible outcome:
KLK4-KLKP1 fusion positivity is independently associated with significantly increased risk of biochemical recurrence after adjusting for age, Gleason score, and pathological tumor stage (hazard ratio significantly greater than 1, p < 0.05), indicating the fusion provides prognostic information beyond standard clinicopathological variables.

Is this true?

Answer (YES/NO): NO